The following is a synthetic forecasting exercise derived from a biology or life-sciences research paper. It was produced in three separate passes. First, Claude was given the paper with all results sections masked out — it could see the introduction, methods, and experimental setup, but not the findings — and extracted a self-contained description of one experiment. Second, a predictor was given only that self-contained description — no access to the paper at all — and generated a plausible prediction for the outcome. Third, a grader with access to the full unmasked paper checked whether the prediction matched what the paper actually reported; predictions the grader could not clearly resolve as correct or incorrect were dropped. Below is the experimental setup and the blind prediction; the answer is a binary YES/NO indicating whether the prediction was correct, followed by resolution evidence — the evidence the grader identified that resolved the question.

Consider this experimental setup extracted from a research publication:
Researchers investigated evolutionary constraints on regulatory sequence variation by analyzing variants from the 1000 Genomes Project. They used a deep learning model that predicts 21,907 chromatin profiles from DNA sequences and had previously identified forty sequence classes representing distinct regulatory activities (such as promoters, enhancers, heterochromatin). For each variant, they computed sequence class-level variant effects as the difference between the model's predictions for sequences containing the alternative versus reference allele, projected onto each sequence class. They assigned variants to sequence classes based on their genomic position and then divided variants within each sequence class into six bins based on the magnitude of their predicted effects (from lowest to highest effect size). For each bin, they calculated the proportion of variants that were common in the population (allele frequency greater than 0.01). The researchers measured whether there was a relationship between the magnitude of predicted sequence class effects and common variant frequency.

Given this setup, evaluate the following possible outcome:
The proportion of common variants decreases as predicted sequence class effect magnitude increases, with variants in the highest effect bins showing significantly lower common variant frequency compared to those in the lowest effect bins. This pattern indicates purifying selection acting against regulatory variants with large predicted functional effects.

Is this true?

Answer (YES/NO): YES